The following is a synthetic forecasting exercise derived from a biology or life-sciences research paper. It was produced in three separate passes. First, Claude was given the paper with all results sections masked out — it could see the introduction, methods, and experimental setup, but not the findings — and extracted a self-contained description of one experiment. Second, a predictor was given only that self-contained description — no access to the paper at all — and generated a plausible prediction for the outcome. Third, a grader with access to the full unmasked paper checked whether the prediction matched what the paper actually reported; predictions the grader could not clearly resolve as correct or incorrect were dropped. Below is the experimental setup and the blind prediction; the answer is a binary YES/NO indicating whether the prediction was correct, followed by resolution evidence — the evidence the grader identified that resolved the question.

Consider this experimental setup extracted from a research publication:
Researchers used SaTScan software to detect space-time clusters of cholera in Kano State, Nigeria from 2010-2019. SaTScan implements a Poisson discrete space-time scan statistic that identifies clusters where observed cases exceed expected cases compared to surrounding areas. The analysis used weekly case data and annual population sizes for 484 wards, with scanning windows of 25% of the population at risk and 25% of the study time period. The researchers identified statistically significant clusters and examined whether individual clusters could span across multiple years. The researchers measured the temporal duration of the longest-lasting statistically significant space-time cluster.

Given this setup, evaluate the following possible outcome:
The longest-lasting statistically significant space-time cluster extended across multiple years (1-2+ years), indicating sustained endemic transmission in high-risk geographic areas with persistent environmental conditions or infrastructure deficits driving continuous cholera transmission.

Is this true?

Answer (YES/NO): NO